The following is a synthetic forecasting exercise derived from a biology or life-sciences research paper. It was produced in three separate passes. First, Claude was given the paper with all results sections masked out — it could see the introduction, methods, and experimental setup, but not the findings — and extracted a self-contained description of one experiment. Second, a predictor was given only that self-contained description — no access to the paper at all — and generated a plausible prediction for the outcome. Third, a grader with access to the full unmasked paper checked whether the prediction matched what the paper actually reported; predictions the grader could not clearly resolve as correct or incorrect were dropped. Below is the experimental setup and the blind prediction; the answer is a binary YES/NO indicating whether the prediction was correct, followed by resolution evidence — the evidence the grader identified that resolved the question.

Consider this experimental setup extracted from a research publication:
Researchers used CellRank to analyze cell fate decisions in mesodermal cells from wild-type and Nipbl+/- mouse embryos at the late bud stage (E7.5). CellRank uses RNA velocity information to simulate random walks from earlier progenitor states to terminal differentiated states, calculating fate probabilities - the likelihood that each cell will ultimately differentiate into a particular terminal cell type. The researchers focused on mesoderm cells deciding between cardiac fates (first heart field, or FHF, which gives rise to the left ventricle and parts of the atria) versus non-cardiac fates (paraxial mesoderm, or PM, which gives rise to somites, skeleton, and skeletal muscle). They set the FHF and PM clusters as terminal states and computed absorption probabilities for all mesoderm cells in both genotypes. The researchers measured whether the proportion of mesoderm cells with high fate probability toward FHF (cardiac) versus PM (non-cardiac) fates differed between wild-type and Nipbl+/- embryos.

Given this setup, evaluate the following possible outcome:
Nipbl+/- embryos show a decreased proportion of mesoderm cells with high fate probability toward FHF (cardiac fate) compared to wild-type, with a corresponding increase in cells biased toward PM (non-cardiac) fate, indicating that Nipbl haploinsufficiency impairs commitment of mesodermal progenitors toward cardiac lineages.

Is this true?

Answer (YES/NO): YES